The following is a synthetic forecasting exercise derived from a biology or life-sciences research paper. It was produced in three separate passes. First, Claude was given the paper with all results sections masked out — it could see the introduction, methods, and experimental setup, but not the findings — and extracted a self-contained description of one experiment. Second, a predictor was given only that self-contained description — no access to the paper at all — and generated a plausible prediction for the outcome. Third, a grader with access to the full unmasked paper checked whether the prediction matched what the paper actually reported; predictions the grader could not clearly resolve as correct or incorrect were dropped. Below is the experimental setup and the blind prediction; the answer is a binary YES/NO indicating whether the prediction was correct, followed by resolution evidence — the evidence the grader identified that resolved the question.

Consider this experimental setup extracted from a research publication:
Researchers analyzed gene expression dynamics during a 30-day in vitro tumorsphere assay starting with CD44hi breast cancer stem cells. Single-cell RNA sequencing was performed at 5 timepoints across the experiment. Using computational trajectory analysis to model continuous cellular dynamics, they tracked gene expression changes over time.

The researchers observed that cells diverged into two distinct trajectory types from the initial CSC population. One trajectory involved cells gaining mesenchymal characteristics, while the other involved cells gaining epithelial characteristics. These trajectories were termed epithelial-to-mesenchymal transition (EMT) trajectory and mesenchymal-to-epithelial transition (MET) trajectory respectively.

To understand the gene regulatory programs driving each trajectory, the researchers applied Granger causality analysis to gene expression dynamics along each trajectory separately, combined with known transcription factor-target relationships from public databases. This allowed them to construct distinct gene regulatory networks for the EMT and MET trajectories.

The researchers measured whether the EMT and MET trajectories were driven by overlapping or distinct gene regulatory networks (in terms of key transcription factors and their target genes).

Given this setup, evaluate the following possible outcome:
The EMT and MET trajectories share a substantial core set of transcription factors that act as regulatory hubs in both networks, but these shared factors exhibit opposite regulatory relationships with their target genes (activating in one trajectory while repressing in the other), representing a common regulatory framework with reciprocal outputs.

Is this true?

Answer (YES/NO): NO